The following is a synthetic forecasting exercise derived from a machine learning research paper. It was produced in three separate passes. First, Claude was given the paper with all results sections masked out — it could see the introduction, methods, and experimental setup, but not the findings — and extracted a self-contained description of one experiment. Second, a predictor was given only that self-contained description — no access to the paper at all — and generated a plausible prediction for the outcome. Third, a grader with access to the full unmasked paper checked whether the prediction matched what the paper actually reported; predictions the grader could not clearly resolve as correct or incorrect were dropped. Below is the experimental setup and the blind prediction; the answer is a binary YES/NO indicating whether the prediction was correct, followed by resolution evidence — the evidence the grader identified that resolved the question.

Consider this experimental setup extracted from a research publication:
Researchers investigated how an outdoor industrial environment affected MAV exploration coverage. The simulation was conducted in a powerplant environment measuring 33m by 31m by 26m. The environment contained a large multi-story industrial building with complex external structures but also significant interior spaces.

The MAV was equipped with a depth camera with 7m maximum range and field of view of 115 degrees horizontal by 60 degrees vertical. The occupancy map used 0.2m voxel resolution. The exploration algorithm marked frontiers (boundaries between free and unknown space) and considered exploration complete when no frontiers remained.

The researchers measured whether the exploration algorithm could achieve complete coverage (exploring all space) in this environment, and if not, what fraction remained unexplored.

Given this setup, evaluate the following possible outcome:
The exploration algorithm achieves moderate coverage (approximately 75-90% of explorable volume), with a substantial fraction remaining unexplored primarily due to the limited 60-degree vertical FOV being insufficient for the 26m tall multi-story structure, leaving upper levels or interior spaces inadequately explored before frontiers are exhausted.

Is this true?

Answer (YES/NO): NO